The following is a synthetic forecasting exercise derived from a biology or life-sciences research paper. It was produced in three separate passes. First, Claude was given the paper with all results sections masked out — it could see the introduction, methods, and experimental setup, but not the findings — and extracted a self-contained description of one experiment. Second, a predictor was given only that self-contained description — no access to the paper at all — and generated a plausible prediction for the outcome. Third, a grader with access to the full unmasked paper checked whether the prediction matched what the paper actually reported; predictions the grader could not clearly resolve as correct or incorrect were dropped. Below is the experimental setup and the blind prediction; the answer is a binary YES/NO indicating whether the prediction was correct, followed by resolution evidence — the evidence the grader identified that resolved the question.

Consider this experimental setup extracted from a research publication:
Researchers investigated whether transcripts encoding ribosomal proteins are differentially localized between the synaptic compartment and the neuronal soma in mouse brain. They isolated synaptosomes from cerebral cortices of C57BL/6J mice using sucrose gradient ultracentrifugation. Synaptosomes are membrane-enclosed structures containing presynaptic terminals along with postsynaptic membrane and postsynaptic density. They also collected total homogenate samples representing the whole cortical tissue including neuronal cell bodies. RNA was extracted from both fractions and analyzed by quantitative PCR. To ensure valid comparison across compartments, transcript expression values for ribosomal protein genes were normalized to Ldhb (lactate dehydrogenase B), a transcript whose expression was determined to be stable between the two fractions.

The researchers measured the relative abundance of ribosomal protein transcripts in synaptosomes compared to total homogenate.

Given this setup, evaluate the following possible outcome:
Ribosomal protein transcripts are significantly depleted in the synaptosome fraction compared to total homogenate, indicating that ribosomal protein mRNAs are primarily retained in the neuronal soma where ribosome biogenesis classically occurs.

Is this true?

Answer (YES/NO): NO